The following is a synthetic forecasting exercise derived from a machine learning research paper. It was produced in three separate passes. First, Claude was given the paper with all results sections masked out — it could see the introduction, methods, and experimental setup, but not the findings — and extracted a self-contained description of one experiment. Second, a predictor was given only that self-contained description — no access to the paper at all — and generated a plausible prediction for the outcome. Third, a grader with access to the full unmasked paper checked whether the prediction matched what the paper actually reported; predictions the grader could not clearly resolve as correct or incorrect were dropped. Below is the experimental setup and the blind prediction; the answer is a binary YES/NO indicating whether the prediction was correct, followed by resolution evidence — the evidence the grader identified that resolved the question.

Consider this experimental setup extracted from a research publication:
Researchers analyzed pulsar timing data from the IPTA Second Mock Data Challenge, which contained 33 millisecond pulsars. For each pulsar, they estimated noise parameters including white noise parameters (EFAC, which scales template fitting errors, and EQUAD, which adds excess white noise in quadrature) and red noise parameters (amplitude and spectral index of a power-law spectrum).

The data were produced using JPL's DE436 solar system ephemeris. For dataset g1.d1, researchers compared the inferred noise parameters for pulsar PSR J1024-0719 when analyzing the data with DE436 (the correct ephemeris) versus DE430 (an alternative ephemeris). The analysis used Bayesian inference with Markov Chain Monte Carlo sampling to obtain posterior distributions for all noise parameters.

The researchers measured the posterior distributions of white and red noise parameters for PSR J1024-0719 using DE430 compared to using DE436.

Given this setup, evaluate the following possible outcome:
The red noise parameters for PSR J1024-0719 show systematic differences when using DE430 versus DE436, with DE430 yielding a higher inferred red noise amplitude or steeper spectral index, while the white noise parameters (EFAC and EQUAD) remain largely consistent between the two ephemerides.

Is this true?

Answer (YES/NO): NO